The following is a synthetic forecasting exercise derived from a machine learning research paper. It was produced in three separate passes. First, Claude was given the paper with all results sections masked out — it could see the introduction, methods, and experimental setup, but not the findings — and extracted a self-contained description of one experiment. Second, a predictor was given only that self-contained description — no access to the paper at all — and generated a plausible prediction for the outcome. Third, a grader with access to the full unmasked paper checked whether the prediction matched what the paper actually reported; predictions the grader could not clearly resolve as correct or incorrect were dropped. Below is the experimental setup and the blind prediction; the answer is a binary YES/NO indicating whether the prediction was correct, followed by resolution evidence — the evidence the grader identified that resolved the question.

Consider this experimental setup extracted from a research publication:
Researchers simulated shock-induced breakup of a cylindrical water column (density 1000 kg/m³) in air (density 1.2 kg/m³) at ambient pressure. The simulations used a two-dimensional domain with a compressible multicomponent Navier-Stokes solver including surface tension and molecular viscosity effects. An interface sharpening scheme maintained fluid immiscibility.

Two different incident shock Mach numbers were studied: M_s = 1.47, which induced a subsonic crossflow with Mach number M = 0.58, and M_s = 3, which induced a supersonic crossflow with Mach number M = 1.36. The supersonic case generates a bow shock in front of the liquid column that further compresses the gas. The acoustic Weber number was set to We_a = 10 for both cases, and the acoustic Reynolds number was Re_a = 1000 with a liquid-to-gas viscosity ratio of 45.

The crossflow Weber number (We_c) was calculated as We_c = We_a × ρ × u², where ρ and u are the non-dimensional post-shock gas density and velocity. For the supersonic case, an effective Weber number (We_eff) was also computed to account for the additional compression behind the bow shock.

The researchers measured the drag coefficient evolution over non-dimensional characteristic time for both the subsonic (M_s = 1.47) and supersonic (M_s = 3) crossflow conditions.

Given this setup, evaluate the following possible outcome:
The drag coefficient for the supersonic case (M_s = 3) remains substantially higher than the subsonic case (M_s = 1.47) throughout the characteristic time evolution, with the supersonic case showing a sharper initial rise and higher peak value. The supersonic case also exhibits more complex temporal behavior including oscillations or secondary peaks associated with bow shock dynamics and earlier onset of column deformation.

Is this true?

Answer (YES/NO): NO